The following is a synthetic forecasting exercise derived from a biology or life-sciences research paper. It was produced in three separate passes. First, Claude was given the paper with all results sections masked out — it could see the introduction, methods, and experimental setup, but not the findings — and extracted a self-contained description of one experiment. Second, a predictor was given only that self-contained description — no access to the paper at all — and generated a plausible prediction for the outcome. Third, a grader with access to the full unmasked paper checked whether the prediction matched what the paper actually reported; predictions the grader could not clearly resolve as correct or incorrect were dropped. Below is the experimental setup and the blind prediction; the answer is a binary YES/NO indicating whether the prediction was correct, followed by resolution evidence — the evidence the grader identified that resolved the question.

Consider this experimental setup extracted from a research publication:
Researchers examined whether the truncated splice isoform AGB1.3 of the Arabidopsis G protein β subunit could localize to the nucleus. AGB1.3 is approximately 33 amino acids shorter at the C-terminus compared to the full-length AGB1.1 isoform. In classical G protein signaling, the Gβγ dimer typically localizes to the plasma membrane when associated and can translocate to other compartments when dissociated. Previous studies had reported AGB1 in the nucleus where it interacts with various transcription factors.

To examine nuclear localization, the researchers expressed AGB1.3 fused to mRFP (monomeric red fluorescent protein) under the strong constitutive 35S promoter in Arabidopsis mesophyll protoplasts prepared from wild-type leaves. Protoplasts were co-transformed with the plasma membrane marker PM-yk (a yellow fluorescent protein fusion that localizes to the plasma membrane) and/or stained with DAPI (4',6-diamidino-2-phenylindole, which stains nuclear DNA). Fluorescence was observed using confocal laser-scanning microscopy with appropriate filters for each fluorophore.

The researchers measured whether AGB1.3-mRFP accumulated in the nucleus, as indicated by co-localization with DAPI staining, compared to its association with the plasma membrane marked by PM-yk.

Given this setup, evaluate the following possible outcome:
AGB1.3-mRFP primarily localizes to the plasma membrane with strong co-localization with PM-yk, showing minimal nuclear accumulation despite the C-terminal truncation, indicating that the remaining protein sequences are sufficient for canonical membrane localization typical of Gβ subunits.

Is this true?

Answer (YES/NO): NO